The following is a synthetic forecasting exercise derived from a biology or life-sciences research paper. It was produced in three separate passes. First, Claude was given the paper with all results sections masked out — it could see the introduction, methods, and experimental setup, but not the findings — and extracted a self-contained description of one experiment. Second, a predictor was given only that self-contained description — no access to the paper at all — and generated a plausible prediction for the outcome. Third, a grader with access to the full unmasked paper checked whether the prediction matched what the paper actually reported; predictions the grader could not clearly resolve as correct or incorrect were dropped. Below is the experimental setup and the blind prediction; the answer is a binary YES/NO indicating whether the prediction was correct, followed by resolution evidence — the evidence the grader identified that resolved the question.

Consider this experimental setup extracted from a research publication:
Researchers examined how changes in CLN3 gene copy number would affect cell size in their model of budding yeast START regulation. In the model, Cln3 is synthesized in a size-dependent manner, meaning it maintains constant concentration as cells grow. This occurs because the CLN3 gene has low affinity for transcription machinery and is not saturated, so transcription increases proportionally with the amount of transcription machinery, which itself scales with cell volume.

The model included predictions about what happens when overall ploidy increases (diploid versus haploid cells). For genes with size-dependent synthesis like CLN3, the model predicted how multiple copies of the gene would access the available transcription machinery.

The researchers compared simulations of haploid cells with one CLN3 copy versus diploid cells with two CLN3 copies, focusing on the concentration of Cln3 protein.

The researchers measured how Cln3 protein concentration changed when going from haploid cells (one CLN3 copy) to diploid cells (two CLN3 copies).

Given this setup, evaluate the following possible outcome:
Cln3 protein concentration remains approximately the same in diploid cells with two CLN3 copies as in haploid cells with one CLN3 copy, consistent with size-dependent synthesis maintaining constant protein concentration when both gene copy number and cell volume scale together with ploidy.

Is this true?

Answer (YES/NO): YES